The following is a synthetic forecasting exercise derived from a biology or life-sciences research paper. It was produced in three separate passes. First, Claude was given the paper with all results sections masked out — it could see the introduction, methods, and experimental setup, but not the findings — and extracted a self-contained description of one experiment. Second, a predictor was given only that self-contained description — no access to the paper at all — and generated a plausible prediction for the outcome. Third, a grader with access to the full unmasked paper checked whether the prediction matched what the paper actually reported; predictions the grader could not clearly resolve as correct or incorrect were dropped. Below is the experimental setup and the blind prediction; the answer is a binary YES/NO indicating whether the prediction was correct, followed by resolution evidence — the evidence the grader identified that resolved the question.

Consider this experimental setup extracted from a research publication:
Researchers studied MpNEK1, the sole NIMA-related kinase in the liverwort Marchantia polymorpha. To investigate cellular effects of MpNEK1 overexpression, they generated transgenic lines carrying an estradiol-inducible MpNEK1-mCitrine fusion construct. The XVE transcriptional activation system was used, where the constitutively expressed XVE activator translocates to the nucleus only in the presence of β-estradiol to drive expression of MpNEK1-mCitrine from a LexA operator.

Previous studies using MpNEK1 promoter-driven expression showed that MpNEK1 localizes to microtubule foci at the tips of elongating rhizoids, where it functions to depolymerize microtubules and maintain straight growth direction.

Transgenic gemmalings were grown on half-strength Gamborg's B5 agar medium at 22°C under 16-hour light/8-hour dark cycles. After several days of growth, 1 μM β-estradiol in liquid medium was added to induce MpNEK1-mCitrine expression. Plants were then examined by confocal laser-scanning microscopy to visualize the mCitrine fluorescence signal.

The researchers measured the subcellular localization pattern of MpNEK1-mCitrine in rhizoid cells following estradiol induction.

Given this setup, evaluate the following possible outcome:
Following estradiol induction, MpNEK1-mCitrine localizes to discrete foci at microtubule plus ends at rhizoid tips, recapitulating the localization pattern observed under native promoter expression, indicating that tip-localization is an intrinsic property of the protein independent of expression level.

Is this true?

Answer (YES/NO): NO